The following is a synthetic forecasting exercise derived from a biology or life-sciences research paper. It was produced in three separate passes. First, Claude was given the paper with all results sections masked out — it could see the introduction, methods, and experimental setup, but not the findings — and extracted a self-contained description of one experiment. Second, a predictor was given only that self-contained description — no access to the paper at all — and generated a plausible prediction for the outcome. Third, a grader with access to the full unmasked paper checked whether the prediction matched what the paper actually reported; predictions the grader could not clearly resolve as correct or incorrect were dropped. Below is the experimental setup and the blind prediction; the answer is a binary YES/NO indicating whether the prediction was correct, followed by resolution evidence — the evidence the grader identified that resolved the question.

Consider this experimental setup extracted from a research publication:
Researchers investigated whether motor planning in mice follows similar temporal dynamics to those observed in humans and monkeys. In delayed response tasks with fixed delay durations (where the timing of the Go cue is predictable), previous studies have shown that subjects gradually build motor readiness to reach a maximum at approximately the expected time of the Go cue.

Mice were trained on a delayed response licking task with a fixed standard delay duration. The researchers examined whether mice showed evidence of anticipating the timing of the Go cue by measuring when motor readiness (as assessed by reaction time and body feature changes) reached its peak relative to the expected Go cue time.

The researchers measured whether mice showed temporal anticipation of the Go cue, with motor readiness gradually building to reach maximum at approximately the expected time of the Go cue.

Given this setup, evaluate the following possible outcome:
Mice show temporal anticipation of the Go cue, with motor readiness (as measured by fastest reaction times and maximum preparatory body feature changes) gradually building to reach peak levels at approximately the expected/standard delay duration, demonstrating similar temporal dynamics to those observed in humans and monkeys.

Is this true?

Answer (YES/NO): YES